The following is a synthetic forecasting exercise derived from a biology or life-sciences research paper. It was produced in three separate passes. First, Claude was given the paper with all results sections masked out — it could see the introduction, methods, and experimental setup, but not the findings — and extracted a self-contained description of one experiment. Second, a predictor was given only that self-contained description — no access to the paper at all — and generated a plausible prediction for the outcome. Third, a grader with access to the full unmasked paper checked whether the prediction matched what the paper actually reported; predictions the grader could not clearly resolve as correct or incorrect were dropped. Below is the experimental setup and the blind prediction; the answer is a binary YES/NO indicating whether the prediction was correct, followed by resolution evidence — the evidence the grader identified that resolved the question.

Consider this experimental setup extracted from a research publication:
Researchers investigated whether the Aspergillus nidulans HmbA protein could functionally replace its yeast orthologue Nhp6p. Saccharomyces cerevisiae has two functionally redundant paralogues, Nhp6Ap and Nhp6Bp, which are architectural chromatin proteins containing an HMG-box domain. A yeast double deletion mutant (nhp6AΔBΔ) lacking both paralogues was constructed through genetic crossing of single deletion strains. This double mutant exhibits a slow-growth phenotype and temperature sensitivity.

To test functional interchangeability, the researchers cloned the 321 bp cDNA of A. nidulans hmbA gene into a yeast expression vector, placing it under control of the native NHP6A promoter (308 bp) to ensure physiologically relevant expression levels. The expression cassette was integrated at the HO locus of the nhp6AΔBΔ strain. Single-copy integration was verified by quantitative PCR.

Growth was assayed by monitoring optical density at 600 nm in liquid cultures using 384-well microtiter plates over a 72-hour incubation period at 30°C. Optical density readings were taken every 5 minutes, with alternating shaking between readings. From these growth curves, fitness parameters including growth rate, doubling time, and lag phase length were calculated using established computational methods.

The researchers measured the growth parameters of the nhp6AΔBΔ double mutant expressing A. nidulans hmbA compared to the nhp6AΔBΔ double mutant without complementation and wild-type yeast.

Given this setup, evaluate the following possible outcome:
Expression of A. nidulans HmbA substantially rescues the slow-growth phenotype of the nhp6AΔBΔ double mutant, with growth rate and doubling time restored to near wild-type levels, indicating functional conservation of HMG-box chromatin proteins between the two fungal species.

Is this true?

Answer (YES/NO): NO